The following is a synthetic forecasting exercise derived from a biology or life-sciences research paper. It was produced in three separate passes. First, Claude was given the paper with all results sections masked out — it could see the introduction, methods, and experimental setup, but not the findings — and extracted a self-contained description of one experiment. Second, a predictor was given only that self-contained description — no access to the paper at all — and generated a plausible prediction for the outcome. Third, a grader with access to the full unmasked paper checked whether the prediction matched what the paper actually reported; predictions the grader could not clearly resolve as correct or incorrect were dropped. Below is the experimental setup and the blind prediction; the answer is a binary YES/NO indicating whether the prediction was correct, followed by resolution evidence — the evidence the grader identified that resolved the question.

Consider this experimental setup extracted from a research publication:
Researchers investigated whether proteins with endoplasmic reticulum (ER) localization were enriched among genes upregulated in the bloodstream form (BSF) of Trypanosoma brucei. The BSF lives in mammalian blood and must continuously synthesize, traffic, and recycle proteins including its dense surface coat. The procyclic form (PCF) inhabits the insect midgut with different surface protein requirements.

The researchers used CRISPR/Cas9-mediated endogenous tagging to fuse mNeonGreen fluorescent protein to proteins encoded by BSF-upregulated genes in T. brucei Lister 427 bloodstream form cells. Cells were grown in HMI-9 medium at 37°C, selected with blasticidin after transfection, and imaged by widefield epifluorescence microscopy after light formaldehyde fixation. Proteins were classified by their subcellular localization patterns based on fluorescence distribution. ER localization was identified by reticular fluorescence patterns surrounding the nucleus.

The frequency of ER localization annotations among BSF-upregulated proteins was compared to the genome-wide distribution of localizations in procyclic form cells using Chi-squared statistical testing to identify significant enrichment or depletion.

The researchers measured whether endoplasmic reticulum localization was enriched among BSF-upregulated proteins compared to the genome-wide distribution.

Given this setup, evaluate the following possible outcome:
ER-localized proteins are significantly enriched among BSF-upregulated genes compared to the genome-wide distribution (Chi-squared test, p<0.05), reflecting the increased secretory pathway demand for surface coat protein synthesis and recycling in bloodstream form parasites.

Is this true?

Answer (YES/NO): YES